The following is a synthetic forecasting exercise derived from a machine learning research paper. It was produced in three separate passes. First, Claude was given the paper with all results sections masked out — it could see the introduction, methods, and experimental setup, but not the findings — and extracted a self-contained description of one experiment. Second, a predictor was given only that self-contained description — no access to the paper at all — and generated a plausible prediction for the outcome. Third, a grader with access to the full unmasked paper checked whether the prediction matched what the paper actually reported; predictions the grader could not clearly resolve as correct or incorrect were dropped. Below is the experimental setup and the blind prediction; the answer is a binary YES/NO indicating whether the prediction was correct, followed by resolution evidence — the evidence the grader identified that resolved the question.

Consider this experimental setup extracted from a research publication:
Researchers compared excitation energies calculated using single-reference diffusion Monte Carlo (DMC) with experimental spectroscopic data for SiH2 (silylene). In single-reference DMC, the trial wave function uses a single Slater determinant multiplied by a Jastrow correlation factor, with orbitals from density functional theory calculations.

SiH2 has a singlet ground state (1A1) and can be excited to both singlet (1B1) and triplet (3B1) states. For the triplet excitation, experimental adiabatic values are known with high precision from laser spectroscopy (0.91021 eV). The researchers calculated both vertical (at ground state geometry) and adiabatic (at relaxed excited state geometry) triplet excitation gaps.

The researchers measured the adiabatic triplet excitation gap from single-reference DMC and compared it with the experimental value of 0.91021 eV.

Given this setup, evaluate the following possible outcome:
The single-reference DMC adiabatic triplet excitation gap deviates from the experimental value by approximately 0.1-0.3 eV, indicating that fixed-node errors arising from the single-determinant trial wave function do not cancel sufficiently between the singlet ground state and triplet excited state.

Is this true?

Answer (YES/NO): NO